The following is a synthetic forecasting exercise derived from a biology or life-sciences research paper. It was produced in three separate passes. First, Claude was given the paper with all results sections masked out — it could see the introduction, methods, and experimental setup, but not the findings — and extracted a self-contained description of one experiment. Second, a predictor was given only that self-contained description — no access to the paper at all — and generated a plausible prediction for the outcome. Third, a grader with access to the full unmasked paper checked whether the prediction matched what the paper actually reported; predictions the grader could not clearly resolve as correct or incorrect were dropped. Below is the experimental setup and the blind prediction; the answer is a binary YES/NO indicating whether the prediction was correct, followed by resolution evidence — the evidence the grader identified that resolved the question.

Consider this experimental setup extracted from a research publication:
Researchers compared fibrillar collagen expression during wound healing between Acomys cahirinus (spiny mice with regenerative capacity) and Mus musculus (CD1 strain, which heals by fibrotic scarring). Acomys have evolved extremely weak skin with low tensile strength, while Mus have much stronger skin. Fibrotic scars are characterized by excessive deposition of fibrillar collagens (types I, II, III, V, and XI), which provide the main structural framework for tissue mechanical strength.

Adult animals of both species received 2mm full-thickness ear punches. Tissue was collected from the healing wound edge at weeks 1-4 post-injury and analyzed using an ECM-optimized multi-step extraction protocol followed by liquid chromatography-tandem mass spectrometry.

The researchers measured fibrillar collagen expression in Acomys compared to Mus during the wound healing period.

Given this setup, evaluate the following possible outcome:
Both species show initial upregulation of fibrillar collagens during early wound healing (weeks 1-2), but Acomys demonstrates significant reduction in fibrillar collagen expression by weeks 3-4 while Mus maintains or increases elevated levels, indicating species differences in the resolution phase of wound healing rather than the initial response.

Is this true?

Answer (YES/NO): NO